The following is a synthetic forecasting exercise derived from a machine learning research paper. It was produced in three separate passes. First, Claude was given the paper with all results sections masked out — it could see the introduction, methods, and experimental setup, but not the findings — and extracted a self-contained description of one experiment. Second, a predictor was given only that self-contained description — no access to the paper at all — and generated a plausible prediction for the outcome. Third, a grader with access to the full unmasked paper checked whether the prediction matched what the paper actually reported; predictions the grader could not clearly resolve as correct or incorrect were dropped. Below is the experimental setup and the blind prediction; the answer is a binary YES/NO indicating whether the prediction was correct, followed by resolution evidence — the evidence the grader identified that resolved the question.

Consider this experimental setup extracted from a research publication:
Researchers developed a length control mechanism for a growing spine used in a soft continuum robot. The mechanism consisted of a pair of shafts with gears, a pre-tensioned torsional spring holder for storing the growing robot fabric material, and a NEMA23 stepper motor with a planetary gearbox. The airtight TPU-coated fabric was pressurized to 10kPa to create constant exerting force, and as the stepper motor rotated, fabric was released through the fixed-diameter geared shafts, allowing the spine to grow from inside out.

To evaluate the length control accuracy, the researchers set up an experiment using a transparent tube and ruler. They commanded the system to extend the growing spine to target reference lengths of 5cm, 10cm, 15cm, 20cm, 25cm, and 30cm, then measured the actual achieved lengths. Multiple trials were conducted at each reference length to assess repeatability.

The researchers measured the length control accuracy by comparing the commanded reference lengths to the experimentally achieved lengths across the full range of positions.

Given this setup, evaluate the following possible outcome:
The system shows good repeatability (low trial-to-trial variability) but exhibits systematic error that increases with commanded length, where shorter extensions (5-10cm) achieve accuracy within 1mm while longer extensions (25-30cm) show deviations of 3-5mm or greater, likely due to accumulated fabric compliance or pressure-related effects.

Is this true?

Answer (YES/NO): NO